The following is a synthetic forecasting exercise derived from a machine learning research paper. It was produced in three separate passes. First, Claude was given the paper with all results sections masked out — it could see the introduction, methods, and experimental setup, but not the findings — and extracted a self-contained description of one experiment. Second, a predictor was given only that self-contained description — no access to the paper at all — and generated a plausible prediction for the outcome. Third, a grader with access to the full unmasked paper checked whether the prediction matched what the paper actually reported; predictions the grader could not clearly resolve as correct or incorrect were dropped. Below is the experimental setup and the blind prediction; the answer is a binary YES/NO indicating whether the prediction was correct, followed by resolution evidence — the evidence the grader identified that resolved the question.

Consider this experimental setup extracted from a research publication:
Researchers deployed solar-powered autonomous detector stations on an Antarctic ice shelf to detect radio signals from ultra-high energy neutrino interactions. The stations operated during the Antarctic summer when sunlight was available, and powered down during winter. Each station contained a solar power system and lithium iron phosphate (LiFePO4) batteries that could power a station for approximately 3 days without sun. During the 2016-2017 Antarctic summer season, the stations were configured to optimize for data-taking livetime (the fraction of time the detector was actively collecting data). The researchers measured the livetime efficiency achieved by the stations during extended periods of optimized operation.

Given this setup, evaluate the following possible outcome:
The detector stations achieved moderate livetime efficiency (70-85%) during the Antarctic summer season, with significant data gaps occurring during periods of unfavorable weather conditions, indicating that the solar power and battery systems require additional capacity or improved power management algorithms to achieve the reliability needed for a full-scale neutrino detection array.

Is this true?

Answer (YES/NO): NO